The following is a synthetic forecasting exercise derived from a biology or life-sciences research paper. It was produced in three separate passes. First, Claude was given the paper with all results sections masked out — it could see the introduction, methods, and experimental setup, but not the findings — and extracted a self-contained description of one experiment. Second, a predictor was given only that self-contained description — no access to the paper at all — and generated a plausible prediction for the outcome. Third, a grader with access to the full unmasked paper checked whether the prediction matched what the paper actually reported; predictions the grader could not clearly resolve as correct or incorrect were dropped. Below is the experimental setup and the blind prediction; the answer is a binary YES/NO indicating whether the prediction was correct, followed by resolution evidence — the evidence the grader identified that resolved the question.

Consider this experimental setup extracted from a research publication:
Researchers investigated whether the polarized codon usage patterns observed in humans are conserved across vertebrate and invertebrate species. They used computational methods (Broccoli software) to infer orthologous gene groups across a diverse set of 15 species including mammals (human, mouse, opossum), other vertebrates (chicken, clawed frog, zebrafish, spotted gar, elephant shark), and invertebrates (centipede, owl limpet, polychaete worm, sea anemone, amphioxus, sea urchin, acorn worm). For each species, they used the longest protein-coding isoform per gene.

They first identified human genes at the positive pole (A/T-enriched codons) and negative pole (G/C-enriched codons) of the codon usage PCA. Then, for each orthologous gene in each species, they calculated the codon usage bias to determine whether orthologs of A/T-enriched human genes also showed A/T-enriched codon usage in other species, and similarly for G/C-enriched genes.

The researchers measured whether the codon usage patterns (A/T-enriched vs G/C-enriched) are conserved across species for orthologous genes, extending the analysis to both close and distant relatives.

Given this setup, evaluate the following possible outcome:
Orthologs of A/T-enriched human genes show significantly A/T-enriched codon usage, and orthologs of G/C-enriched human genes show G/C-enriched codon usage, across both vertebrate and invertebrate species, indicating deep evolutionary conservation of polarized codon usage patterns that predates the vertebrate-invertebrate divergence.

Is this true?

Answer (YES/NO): NO